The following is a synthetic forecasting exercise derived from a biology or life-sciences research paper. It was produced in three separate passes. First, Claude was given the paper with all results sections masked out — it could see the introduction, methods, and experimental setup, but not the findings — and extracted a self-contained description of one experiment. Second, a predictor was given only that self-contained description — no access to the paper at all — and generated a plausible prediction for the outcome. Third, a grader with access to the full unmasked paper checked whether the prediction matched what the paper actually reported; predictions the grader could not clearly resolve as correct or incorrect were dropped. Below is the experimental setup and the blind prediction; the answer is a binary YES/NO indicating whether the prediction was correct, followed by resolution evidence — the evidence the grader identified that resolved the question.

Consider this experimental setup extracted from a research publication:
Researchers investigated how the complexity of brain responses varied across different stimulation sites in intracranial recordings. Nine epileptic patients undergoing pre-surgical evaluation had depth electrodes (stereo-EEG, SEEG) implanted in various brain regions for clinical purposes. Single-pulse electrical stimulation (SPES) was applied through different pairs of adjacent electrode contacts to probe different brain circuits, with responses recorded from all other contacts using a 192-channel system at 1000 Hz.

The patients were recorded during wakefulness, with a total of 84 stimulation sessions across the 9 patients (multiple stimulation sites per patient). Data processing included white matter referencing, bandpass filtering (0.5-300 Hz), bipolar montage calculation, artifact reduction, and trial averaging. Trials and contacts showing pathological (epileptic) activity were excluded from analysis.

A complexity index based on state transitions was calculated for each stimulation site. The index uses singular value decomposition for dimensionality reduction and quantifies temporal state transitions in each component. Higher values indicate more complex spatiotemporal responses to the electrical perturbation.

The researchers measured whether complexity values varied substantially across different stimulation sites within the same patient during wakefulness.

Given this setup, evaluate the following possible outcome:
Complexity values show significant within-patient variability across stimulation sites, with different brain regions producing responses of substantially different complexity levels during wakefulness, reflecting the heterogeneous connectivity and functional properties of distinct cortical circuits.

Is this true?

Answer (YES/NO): YES